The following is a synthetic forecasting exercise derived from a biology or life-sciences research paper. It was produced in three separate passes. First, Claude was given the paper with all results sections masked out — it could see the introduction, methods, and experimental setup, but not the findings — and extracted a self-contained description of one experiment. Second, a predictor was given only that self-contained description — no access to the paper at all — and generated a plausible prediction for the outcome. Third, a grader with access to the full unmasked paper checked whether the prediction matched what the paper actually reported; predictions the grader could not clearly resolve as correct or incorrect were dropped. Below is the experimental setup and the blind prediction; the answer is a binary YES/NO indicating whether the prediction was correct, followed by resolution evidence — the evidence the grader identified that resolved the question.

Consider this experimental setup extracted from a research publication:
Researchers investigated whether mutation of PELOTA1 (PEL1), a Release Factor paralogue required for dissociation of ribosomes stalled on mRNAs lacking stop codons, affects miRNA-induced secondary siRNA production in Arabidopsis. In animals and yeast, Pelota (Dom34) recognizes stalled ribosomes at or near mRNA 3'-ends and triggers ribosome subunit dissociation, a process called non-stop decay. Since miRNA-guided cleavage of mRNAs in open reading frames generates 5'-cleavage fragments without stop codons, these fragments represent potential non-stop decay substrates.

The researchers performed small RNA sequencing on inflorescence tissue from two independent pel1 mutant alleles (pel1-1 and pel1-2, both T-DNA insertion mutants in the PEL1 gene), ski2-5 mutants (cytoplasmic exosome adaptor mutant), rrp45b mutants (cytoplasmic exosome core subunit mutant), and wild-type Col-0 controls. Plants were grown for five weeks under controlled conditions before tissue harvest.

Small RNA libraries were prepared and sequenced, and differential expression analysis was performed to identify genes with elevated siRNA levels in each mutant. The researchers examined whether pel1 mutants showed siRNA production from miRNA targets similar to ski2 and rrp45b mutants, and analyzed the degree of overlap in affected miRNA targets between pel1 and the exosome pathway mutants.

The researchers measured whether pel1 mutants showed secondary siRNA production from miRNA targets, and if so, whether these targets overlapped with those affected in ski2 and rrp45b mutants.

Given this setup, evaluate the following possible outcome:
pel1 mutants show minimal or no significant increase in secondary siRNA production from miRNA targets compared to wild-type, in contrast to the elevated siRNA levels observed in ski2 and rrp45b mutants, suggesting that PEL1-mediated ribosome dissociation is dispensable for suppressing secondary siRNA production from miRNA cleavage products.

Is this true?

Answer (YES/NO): NO